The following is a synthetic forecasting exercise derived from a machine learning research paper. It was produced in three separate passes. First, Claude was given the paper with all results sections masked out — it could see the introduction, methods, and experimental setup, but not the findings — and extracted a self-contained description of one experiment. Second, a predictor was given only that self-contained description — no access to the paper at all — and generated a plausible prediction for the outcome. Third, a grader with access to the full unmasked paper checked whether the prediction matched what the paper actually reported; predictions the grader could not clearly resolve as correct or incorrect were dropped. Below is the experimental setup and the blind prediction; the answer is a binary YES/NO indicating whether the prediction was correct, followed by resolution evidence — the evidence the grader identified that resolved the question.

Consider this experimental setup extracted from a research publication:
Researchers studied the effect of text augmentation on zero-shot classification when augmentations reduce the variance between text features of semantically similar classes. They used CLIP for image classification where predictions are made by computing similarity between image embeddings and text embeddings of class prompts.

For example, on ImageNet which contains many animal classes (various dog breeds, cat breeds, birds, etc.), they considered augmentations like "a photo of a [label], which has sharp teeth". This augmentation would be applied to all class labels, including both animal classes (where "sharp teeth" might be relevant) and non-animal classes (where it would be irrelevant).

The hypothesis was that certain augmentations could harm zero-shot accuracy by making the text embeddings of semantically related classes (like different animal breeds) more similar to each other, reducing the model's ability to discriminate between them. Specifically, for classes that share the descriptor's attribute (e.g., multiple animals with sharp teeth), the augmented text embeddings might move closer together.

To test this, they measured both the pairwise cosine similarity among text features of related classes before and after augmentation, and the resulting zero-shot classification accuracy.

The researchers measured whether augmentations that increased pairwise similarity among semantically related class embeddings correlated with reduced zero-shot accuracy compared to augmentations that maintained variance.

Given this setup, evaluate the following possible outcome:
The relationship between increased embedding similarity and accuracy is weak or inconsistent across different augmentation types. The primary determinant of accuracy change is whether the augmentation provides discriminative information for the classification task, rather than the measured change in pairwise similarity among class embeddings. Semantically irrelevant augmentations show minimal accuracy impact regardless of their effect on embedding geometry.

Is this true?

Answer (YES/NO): NO